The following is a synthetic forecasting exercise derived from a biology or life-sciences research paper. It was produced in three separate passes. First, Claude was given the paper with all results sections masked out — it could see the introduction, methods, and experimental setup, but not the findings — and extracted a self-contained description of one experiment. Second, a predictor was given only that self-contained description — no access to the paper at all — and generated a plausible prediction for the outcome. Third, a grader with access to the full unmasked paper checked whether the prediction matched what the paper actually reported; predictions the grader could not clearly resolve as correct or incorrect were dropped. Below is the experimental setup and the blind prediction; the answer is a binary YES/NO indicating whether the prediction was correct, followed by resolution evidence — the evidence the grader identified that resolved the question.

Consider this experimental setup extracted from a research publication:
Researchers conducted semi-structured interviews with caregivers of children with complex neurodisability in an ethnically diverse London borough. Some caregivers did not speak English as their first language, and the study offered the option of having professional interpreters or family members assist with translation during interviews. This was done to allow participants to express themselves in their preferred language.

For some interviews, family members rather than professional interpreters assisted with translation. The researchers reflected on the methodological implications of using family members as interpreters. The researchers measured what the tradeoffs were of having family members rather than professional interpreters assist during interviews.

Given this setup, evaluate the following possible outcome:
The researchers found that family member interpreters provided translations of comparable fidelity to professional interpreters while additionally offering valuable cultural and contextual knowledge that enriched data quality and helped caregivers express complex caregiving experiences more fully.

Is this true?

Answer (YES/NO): NO